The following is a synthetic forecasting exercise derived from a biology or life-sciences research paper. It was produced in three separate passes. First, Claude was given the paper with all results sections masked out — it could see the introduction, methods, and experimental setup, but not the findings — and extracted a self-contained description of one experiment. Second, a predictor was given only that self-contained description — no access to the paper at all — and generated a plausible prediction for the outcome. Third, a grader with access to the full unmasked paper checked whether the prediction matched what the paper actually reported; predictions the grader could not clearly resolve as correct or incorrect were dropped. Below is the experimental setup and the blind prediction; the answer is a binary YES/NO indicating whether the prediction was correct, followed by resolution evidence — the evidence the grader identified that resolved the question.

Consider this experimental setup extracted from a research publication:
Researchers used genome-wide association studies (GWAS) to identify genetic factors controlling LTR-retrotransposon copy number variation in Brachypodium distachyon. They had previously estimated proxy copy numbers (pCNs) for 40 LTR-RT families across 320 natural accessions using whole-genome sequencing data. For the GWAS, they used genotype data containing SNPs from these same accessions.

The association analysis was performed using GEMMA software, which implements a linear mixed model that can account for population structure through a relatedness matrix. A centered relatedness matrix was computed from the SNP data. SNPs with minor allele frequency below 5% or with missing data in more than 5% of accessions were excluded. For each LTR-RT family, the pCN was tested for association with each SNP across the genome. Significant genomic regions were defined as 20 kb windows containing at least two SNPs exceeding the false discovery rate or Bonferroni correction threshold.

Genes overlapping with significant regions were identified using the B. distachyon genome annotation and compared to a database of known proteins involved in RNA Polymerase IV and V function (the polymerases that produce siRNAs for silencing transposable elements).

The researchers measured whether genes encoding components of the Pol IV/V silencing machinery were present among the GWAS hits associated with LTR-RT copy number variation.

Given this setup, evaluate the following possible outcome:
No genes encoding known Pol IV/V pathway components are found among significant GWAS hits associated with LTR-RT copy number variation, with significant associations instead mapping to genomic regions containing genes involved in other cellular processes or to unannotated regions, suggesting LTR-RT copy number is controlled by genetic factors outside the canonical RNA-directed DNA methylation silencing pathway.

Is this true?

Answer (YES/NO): YES